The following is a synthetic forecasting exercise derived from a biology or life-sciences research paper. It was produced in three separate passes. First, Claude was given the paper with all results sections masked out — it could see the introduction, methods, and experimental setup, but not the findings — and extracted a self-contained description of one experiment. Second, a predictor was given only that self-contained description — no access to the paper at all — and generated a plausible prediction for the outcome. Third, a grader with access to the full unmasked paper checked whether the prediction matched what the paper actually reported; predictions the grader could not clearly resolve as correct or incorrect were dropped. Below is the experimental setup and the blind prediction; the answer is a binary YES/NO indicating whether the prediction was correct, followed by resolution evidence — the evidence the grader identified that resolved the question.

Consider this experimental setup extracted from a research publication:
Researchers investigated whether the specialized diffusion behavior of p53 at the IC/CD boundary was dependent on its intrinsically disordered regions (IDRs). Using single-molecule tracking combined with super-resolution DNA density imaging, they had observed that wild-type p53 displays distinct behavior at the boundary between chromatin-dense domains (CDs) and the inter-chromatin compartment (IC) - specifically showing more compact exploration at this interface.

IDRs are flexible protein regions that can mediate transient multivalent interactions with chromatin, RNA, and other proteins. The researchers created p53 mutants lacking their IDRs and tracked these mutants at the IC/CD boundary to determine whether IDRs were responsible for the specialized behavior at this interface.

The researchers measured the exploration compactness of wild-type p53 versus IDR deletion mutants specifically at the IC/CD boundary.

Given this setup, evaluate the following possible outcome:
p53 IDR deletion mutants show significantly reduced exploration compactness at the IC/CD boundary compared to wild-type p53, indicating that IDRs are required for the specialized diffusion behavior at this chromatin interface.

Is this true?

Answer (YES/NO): YES